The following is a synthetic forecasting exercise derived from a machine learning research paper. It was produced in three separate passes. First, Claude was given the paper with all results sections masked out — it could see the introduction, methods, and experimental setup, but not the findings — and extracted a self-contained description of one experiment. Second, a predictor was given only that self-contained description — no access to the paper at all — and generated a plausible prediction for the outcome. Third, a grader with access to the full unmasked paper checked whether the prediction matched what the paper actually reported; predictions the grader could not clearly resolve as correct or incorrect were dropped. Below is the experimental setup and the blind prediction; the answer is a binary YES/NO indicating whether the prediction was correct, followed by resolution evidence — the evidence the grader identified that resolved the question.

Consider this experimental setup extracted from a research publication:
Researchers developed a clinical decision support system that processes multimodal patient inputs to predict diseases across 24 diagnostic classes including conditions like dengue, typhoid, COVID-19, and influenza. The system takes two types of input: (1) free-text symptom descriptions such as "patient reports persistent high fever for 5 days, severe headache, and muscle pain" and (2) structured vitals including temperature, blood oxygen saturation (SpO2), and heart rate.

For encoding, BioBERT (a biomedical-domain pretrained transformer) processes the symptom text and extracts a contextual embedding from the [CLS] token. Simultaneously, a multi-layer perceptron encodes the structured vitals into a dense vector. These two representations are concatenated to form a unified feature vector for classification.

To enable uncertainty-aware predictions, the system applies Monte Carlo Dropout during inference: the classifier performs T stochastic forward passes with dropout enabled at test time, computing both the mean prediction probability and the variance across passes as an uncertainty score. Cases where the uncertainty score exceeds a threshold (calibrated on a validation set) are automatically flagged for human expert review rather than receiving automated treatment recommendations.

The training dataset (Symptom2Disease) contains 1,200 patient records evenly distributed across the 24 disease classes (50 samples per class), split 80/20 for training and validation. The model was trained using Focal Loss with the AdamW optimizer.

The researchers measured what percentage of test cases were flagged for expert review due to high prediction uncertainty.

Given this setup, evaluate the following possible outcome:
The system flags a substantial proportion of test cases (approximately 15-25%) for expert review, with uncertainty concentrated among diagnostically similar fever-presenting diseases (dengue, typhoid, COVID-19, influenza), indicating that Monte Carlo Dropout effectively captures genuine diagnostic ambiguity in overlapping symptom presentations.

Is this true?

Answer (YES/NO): NO